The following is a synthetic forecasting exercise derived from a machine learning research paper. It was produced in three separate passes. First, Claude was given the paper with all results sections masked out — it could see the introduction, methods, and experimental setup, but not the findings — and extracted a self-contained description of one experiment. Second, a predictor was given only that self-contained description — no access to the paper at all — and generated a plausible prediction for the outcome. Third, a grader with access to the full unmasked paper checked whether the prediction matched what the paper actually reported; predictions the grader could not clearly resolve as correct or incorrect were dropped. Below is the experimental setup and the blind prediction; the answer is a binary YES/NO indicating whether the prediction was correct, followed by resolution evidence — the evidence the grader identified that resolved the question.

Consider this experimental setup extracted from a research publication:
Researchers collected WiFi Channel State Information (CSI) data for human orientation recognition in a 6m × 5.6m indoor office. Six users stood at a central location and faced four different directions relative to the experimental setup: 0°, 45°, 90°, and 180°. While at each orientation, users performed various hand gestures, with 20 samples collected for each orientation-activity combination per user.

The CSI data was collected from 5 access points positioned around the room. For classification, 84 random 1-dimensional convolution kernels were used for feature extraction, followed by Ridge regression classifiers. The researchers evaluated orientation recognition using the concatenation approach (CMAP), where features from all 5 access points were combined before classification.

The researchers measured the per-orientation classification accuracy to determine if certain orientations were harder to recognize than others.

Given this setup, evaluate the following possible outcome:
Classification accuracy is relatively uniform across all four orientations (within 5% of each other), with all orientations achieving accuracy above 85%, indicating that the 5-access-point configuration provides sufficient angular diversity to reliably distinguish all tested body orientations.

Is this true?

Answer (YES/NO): YES